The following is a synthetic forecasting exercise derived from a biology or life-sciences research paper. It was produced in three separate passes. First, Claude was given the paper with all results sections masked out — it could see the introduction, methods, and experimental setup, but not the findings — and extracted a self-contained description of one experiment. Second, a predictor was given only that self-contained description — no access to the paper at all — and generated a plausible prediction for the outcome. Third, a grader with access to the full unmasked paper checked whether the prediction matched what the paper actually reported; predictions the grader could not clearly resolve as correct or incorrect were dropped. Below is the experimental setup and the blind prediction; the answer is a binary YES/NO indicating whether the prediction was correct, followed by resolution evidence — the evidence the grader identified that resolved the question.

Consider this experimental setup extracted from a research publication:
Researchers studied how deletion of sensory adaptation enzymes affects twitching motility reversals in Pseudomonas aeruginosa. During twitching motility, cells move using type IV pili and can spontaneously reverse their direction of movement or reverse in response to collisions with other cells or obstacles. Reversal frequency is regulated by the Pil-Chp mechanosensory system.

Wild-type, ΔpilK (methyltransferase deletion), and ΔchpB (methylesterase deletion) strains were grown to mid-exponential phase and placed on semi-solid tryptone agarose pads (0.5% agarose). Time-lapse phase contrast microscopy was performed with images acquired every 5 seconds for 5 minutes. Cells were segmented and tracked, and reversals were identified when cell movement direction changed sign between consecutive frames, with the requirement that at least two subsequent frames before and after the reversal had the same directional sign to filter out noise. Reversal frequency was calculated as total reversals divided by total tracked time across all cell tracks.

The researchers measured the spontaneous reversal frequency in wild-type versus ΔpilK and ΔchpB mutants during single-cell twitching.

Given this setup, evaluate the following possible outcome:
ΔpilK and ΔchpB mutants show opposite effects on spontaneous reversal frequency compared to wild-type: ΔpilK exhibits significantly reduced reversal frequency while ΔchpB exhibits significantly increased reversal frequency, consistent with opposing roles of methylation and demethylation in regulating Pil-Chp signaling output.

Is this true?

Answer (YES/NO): NO